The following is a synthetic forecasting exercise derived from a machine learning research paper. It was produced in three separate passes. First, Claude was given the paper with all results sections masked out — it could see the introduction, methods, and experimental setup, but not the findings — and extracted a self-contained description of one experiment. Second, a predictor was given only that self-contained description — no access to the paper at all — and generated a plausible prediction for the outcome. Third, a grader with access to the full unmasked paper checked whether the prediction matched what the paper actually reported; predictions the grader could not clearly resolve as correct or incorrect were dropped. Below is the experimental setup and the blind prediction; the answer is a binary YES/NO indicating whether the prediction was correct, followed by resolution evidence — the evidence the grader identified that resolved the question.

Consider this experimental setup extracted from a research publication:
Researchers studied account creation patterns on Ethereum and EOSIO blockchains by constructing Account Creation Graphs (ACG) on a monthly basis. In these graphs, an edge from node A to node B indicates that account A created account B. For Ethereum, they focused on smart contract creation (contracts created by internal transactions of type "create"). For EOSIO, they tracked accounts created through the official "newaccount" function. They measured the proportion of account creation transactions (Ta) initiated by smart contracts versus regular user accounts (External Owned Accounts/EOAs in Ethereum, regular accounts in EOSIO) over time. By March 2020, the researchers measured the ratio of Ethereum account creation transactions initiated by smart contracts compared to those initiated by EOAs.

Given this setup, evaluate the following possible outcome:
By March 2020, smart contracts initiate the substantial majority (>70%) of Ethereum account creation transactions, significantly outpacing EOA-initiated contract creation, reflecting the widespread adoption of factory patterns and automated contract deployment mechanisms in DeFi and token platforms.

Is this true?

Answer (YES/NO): YES